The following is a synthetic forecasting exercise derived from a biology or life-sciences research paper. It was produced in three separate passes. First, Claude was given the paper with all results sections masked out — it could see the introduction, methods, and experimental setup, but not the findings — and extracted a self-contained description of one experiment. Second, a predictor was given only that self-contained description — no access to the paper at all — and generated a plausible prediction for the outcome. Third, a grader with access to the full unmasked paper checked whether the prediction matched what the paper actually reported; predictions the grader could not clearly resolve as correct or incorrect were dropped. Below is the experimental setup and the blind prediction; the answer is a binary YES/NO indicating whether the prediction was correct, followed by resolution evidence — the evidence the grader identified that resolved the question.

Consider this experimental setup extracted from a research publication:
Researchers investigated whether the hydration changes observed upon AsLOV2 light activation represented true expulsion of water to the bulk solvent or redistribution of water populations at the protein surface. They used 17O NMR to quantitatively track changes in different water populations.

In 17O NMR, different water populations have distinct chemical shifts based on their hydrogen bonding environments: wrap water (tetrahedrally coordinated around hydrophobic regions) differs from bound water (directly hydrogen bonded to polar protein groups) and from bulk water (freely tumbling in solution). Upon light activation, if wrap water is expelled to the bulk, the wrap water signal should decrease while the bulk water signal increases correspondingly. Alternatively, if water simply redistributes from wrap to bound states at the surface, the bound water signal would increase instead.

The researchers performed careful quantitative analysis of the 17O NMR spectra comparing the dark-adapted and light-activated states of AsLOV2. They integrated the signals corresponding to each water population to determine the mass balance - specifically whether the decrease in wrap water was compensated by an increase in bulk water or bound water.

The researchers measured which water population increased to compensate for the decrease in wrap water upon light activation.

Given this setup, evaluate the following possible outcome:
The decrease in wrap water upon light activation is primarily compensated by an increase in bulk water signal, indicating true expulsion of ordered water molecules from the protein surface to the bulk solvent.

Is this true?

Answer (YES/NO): YES